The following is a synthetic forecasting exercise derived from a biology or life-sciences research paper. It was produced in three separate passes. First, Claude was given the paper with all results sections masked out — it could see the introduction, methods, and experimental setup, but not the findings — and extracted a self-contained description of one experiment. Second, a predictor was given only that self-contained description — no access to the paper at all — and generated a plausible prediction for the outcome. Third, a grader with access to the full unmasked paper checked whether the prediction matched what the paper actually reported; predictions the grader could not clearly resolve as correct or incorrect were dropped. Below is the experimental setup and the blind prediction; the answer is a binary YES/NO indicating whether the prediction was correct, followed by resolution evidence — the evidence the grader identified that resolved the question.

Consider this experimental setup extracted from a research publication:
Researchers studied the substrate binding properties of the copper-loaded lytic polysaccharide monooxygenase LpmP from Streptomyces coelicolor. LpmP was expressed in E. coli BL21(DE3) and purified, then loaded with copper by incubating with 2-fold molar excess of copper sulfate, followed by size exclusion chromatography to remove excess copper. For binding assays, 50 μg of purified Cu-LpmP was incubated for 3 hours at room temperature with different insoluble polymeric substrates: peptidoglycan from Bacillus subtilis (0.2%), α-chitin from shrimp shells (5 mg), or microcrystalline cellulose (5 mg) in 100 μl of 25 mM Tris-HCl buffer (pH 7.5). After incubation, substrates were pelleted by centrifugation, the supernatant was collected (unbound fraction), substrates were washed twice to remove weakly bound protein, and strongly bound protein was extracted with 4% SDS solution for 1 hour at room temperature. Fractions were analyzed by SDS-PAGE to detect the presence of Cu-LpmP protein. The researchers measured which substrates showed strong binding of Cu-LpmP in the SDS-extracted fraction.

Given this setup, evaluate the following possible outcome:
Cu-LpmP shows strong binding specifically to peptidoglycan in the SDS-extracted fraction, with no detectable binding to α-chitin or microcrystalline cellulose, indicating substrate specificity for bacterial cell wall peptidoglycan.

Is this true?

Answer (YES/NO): NO